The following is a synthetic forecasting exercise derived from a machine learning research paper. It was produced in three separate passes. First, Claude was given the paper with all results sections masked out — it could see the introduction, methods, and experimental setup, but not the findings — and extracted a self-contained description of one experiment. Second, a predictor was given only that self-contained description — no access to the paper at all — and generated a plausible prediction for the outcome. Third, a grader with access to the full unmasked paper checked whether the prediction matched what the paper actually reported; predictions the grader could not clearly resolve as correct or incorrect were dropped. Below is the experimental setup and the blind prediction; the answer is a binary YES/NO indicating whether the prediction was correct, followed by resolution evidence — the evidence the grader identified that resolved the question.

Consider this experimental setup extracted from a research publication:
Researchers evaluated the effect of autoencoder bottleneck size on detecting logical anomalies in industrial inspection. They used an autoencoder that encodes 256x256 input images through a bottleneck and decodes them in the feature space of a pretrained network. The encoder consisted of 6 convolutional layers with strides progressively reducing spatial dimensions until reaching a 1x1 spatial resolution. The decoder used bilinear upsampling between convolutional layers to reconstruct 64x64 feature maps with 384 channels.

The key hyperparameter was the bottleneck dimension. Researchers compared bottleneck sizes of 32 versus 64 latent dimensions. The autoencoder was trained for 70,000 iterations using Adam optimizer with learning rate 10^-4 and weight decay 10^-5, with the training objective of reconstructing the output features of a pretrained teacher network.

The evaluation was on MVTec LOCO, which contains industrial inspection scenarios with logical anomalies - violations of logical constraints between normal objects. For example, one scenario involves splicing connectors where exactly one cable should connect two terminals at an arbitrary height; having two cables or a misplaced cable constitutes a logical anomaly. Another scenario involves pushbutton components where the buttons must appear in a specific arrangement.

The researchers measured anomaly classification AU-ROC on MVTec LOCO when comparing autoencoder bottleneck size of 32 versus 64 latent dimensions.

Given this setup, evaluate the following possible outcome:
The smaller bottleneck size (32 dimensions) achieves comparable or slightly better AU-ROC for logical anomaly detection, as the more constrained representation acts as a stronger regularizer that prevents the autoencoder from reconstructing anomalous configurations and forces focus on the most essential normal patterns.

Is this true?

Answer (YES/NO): NO